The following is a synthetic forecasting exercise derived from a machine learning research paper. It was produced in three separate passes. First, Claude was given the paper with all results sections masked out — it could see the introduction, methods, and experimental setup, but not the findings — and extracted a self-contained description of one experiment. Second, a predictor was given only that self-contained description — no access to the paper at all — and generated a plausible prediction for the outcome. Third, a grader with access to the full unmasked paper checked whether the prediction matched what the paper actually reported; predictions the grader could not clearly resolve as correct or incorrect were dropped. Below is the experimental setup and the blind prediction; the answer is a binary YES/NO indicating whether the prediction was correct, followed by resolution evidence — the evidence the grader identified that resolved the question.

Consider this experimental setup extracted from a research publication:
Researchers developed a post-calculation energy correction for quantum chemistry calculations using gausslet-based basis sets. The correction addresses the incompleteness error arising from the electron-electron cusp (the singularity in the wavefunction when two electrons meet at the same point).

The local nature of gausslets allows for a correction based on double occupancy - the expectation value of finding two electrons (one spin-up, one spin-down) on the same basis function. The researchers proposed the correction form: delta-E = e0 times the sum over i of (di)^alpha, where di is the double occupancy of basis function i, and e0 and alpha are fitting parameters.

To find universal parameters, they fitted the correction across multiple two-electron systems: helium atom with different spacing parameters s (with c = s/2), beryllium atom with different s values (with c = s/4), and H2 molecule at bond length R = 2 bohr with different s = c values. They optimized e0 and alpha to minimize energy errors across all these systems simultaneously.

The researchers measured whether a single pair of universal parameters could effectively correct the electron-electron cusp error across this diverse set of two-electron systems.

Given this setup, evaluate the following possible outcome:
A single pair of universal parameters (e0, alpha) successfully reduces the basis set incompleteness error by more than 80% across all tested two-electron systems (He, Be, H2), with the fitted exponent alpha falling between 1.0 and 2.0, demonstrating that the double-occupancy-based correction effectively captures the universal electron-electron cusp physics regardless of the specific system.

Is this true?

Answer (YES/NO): NO